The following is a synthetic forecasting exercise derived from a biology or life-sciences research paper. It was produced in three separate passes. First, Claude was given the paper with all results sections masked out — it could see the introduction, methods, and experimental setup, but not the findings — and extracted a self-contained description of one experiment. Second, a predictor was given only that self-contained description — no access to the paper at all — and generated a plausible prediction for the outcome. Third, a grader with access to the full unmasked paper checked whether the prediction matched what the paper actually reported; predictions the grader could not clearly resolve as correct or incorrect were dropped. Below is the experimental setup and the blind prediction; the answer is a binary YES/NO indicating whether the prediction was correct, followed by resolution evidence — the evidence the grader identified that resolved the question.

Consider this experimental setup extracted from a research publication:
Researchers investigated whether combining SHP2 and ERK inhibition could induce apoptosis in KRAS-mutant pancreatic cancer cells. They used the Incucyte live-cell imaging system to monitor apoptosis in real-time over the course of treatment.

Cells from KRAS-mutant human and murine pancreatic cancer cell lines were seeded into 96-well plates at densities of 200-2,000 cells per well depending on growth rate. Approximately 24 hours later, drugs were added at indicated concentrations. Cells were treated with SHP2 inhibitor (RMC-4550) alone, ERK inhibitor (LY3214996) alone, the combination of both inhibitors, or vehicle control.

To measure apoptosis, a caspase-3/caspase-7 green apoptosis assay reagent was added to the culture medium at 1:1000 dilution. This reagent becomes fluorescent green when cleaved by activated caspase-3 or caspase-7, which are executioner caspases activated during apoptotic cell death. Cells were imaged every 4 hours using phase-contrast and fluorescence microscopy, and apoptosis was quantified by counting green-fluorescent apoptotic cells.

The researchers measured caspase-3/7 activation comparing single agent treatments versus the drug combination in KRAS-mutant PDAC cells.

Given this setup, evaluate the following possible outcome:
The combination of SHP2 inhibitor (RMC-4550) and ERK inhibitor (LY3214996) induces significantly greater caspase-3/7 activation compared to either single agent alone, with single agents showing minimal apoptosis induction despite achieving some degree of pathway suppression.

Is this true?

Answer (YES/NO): YES